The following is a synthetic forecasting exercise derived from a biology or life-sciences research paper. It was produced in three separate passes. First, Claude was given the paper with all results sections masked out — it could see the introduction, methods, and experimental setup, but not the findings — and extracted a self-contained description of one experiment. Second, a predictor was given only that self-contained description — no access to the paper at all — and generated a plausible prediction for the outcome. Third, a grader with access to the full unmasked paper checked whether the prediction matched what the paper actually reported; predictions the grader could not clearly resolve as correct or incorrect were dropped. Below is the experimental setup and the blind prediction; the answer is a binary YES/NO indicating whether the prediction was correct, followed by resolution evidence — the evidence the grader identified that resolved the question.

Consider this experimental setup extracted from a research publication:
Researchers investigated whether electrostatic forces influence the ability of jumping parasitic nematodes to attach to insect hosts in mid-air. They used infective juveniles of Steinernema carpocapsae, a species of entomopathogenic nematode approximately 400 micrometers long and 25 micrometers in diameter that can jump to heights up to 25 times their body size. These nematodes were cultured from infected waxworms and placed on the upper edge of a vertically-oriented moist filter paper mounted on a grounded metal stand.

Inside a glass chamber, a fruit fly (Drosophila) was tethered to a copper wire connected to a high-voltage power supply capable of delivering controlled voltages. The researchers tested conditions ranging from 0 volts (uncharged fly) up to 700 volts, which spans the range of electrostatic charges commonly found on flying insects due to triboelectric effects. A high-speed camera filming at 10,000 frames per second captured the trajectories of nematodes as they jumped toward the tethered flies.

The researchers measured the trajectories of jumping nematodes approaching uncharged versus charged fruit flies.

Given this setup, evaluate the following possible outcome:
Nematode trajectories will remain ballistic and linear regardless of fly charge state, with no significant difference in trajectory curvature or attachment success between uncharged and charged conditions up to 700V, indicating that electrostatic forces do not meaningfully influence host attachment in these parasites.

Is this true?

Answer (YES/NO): NO